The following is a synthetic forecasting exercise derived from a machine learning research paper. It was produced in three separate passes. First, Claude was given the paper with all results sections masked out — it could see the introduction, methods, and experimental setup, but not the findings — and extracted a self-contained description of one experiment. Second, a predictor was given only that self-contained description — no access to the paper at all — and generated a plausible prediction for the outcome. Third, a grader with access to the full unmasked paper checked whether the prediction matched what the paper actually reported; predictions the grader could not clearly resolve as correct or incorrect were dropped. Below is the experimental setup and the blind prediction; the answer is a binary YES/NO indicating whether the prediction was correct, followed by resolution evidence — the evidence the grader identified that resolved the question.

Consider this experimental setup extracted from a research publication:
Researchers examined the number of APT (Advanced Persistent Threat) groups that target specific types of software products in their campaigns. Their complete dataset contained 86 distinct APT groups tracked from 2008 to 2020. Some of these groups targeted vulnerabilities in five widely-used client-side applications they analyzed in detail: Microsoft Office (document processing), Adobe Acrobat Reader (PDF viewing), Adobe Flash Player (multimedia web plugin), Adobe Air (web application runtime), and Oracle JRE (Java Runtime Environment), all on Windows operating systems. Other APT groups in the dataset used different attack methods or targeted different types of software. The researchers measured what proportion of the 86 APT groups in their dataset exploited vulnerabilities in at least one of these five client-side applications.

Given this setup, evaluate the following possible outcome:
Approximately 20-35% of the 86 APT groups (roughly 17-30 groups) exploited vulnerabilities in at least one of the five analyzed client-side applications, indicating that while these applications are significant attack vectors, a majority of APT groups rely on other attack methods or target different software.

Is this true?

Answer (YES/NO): NO